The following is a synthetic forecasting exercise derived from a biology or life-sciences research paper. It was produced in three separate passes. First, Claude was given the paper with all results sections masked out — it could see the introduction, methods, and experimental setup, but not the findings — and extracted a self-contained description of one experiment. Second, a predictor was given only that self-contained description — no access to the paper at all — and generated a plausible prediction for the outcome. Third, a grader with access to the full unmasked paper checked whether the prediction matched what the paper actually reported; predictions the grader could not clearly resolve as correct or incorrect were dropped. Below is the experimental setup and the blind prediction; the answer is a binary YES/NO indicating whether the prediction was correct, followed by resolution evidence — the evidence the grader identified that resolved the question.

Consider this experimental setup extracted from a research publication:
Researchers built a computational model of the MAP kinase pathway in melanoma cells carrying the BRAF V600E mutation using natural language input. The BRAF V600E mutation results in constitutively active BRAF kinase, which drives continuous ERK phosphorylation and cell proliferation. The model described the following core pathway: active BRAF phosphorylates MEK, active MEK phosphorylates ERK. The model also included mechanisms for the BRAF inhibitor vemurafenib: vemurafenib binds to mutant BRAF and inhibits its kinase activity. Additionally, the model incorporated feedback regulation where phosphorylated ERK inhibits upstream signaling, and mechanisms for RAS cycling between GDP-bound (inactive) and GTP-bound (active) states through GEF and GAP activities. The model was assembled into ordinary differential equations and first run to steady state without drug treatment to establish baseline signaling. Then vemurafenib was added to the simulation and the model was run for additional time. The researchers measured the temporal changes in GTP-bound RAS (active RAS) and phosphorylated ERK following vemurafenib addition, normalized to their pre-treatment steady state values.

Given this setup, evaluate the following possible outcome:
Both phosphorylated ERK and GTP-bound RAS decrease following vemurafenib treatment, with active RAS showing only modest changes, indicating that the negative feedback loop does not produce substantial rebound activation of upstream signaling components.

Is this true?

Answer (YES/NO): NO